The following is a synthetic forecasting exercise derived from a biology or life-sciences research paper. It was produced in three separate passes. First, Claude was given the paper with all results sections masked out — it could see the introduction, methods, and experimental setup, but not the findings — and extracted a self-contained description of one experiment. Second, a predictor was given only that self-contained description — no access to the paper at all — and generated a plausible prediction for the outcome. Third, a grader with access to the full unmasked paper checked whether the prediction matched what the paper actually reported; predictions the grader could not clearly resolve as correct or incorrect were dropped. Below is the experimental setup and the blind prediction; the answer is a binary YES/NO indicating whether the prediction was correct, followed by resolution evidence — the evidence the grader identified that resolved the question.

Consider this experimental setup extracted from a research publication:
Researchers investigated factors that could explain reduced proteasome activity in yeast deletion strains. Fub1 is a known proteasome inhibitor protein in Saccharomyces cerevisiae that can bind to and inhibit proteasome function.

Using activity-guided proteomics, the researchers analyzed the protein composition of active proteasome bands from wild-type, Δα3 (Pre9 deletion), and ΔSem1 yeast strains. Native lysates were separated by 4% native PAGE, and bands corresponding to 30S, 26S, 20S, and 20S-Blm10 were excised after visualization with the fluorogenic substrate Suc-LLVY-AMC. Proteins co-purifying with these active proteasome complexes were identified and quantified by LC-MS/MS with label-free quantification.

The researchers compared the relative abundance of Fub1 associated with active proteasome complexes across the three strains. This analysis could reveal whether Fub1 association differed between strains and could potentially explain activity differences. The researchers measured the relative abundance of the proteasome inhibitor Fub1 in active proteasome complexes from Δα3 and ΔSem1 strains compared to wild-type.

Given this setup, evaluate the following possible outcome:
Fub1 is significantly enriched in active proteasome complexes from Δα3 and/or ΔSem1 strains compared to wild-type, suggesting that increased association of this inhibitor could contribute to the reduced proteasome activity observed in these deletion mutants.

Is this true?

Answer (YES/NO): NO